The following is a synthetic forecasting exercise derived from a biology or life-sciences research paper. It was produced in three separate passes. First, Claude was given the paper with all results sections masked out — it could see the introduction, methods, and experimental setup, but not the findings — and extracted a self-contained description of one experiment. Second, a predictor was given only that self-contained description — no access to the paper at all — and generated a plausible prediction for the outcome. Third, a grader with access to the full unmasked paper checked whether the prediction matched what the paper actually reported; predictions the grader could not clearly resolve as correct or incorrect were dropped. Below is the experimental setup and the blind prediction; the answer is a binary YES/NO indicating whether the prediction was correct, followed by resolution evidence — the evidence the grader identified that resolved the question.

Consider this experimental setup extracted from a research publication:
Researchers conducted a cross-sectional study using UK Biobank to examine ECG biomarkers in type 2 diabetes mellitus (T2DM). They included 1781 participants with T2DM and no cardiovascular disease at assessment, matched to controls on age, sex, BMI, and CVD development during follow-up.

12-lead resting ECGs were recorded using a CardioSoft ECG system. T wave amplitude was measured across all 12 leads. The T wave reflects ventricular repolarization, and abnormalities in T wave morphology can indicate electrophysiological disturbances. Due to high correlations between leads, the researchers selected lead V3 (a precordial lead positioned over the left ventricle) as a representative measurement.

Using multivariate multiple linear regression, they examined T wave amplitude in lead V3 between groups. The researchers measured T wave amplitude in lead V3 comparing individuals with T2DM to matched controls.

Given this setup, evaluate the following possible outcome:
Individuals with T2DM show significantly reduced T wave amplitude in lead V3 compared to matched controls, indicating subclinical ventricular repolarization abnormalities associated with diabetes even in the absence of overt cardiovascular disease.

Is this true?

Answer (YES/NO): YES